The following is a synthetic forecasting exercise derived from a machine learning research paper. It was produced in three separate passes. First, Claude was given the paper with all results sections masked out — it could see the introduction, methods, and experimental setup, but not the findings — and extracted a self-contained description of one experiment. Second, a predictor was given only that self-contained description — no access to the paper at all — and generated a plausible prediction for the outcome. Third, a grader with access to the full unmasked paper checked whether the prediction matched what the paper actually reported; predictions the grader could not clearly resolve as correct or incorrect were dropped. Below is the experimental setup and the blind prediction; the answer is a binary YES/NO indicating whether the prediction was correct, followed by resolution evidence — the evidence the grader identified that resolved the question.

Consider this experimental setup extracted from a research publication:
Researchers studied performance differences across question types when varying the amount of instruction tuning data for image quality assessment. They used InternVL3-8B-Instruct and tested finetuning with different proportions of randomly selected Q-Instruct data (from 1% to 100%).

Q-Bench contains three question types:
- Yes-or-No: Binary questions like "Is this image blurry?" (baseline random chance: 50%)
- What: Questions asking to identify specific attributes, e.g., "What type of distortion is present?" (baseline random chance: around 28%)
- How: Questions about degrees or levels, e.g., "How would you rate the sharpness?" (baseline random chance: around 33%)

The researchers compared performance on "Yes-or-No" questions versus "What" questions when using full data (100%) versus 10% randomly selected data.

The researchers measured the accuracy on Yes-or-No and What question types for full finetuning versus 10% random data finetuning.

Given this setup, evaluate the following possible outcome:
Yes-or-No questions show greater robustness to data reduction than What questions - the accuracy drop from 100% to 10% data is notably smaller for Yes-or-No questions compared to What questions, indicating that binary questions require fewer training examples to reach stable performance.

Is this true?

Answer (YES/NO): YES